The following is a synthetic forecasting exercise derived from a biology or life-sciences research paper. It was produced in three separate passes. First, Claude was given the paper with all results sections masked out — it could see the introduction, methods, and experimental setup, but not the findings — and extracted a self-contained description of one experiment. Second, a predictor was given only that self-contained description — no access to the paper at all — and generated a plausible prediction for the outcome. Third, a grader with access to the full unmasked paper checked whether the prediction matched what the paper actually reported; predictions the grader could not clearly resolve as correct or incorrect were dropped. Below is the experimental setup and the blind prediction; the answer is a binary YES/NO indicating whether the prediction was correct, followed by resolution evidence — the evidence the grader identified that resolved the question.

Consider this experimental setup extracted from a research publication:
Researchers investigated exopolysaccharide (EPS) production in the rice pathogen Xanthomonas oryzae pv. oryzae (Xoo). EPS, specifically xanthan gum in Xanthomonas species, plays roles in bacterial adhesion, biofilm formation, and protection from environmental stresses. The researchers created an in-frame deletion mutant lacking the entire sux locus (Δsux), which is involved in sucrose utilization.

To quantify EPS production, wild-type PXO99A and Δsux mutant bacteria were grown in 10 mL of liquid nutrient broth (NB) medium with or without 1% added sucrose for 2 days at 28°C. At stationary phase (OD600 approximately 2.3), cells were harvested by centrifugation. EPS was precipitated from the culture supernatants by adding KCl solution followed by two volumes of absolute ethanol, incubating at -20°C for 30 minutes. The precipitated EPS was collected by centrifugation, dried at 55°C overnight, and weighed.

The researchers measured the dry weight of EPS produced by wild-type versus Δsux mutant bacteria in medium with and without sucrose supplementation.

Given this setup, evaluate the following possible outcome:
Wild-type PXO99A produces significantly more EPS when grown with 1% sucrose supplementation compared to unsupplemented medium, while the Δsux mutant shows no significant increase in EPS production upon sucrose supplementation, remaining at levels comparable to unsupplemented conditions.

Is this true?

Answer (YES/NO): NO